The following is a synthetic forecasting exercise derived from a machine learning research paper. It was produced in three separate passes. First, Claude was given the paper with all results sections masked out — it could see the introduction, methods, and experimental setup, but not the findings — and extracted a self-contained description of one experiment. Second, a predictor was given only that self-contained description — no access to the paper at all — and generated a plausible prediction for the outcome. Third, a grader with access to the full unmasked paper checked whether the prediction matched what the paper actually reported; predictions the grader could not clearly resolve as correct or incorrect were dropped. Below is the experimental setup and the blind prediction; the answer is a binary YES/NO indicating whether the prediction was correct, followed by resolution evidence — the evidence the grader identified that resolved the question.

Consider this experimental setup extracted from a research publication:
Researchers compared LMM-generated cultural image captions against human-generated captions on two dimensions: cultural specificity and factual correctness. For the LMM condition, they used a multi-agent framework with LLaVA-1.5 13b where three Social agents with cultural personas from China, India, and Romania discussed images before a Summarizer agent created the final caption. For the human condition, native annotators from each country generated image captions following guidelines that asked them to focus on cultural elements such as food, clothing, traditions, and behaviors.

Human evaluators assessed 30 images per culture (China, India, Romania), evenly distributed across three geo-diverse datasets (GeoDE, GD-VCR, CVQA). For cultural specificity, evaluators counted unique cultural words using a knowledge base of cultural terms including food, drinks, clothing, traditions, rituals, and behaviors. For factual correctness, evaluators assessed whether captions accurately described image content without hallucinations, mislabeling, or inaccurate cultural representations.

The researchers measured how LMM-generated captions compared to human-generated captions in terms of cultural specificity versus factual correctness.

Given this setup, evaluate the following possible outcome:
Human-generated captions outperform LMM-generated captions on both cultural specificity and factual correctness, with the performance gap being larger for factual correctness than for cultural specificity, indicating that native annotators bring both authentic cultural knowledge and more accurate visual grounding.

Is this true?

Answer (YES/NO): NO